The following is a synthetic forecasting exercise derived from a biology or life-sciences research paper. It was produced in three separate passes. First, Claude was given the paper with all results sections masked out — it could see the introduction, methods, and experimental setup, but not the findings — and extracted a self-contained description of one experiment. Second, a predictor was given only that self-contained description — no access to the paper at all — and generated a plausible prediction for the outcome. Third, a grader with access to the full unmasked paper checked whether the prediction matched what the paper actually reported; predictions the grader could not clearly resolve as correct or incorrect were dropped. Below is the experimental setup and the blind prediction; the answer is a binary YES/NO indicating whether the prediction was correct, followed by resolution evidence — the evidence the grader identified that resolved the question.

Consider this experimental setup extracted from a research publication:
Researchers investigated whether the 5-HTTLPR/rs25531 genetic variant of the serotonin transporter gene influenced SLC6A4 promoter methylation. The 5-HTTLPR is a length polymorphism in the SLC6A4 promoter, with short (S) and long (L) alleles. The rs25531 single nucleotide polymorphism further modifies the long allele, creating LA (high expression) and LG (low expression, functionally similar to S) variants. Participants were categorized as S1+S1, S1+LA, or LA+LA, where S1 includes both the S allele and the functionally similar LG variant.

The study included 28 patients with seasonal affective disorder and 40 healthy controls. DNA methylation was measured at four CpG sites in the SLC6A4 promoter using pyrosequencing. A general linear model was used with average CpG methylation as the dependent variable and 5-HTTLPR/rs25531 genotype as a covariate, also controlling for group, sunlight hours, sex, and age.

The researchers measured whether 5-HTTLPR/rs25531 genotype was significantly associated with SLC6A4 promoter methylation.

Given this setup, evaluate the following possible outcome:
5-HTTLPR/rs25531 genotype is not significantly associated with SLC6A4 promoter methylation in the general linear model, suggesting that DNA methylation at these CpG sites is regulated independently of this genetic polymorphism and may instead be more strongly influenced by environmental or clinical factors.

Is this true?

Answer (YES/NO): YES